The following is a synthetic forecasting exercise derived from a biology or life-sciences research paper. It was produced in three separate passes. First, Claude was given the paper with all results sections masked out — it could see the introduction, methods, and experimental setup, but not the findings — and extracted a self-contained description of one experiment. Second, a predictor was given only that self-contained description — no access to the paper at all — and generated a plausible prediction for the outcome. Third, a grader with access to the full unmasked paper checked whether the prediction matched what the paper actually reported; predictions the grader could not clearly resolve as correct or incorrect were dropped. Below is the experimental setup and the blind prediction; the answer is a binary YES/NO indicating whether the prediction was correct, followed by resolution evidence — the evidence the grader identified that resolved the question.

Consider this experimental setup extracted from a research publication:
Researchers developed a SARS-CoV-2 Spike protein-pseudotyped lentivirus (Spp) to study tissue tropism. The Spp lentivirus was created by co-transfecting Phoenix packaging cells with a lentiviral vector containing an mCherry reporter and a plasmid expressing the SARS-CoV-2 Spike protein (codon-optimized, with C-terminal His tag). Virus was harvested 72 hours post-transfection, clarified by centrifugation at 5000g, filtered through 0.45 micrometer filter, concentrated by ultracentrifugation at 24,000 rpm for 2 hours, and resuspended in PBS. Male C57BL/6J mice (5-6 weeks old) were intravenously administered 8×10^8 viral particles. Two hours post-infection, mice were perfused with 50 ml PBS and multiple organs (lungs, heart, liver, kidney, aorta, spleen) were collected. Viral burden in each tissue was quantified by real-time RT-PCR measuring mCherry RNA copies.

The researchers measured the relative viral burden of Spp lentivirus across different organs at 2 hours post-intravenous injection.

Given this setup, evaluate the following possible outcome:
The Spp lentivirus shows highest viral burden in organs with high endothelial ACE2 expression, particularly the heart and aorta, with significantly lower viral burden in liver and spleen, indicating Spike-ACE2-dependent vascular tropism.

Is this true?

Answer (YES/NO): NO